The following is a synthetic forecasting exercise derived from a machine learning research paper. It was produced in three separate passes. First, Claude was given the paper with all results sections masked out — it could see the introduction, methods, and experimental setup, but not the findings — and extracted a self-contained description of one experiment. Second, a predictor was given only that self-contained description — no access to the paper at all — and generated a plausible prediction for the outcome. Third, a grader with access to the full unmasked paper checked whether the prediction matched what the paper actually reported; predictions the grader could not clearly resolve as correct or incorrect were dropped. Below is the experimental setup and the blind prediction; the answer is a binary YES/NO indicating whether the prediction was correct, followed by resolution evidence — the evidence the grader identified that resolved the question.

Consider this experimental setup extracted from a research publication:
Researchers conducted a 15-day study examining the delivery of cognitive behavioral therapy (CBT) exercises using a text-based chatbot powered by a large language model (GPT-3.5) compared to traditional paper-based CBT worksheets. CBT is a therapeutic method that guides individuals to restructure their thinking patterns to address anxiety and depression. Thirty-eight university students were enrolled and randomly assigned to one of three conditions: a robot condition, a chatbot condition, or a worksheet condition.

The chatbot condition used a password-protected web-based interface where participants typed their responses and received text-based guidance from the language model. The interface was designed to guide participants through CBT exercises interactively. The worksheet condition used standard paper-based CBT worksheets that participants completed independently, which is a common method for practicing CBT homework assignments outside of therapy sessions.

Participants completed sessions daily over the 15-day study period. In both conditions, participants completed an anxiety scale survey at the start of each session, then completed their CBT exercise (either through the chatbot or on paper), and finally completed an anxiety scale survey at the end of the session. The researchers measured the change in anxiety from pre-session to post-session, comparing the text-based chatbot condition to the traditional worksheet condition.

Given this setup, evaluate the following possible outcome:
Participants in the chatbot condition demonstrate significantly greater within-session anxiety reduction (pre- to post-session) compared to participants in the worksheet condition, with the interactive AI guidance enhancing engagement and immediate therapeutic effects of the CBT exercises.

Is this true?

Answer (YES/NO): NO